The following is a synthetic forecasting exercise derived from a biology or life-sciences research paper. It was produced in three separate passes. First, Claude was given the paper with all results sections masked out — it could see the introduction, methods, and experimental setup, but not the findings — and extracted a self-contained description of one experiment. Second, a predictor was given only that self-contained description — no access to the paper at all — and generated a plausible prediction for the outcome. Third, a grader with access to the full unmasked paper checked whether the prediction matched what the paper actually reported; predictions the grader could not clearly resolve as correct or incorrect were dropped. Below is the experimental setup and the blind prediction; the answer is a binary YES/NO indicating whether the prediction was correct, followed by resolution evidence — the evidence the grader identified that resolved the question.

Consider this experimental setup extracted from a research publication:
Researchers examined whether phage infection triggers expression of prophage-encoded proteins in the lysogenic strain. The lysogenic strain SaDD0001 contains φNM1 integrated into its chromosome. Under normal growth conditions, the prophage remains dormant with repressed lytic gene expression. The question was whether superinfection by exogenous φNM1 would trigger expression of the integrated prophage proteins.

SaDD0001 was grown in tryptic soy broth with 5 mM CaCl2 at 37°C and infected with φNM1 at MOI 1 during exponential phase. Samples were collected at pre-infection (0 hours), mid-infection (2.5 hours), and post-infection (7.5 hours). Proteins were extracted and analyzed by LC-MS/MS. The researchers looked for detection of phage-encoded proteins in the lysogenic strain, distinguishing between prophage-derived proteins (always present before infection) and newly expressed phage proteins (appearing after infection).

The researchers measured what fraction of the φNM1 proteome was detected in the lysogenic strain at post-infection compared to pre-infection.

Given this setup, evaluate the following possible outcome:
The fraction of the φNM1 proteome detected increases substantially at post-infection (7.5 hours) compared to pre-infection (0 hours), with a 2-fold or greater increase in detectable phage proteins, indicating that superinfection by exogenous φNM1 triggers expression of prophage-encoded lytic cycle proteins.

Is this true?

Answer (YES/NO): NO